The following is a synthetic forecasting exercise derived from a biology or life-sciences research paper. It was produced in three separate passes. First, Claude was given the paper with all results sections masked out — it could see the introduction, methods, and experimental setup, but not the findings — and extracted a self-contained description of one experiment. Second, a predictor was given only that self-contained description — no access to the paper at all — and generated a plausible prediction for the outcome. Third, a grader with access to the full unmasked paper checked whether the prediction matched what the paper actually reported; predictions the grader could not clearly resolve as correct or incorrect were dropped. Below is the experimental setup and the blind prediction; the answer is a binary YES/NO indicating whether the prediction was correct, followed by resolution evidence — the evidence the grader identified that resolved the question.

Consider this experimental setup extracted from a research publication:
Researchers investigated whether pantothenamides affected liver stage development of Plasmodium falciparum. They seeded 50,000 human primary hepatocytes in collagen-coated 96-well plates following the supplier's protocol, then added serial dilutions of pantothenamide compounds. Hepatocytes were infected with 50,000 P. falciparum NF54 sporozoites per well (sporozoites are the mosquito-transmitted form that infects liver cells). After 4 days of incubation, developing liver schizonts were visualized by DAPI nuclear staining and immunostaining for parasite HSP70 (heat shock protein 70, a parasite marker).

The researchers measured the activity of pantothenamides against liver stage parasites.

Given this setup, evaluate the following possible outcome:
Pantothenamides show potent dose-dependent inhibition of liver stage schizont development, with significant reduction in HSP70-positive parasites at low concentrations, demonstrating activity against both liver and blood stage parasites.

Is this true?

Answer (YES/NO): NO